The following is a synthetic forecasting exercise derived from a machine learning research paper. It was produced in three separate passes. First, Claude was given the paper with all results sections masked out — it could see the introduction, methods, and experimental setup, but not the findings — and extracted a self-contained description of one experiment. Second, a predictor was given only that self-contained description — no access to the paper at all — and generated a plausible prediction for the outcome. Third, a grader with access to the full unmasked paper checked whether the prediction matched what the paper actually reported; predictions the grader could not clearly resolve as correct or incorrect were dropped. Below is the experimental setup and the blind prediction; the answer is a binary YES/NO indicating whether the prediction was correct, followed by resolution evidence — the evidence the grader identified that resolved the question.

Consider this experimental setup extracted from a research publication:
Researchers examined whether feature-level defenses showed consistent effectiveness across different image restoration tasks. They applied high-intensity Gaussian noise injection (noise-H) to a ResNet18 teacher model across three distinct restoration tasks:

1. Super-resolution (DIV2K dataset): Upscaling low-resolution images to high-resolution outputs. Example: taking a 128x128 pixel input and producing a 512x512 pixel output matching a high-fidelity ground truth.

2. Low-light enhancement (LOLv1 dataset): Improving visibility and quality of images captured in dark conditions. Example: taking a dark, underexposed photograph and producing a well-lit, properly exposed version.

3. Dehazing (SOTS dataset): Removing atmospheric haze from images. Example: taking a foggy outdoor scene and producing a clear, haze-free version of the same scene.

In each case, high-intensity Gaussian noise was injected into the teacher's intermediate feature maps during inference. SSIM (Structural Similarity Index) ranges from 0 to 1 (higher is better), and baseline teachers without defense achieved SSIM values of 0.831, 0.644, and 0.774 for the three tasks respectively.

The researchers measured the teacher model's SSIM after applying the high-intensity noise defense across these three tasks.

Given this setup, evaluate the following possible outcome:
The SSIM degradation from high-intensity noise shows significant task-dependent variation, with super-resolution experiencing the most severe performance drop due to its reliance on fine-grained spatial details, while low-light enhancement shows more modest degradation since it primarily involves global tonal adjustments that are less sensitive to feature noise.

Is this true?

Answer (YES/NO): NO